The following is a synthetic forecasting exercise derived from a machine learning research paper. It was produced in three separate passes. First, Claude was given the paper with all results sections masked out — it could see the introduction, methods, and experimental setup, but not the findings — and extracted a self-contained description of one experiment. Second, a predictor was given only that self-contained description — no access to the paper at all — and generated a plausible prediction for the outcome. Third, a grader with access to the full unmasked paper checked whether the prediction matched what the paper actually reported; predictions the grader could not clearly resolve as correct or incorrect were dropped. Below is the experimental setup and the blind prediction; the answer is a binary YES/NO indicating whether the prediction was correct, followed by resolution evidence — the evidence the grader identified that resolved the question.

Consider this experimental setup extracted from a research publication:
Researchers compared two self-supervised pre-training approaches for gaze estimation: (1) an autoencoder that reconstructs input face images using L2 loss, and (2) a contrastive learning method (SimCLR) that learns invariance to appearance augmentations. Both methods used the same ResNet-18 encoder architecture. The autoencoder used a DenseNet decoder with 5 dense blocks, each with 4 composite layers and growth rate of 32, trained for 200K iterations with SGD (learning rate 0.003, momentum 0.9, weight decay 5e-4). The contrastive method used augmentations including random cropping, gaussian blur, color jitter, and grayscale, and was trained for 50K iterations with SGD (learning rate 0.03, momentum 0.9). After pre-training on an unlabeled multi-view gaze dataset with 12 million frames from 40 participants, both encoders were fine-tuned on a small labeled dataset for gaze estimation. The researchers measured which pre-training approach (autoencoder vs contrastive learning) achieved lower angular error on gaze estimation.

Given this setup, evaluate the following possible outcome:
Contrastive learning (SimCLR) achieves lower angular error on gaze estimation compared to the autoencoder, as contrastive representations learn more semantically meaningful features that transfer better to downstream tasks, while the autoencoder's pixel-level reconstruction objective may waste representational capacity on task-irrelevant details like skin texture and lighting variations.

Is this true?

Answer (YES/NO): YES